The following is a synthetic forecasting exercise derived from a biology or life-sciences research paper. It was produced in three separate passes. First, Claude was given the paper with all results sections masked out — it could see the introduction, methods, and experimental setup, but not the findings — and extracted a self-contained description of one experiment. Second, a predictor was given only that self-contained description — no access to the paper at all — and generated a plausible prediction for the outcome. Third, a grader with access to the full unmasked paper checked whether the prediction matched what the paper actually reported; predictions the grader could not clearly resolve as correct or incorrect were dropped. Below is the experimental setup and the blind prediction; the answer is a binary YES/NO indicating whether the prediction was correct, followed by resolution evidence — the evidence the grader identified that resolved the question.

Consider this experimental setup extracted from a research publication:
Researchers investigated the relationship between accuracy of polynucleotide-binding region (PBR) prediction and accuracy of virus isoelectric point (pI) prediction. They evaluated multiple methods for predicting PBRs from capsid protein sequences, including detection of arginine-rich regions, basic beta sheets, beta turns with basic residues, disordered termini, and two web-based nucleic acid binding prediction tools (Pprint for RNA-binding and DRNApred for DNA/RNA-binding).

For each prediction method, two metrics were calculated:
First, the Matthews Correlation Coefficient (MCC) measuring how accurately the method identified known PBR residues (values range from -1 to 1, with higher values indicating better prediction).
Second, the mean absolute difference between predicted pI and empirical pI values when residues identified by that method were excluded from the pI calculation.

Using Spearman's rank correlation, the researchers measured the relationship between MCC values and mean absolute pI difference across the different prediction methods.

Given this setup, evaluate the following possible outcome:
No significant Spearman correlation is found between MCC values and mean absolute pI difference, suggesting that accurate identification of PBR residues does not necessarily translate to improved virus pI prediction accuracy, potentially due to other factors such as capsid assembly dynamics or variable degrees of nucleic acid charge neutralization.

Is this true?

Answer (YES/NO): NO